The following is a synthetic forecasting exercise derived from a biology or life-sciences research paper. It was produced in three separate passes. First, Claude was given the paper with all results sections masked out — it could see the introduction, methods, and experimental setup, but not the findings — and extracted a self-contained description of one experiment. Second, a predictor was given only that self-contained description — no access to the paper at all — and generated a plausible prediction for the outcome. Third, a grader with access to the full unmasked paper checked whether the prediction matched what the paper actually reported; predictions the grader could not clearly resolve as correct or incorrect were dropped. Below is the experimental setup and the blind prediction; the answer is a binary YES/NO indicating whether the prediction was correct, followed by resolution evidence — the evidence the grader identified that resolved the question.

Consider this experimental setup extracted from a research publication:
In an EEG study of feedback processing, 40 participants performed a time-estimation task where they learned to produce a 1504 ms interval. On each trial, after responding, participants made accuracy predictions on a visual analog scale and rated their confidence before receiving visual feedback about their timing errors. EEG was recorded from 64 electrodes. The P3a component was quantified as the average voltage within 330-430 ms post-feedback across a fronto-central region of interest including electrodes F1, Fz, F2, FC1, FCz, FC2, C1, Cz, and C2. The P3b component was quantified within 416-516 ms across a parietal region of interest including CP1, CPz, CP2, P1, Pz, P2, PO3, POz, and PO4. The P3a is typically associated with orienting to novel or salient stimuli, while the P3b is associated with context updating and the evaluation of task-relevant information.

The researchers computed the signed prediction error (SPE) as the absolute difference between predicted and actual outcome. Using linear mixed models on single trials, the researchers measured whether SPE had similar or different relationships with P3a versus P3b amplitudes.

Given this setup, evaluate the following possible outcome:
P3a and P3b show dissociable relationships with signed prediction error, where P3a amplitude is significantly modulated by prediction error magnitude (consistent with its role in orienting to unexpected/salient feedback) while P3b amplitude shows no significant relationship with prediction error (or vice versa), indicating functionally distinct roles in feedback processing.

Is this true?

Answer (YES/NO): NO